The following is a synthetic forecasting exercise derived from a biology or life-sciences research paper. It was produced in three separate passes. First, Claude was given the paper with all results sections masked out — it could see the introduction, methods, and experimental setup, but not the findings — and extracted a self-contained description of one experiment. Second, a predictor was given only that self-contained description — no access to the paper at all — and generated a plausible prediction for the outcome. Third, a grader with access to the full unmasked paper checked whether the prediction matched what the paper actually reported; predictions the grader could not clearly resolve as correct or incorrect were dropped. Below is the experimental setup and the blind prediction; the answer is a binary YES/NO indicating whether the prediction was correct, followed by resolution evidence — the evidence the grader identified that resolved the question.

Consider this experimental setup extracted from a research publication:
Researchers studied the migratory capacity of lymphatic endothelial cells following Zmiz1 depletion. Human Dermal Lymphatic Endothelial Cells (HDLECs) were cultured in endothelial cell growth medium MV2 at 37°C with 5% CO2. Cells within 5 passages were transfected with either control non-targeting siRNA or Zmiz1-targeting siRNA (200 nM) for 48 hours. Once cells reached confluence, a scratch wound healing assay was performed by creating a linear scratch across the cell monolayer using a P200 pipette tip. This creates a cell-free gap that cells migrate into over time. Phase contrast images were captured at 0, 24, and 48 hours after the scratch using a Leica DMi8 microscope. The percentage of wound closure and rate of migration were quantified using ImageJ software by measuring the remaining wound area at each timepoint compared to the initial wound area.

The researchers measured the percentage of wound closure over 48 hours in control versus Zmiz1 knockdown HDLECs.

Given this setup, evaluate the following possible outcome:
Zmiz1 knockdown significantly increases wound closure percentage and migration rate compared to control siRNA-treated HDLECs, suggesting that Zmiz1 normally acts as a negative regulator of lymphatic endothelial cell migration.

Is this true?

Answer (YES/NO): NO